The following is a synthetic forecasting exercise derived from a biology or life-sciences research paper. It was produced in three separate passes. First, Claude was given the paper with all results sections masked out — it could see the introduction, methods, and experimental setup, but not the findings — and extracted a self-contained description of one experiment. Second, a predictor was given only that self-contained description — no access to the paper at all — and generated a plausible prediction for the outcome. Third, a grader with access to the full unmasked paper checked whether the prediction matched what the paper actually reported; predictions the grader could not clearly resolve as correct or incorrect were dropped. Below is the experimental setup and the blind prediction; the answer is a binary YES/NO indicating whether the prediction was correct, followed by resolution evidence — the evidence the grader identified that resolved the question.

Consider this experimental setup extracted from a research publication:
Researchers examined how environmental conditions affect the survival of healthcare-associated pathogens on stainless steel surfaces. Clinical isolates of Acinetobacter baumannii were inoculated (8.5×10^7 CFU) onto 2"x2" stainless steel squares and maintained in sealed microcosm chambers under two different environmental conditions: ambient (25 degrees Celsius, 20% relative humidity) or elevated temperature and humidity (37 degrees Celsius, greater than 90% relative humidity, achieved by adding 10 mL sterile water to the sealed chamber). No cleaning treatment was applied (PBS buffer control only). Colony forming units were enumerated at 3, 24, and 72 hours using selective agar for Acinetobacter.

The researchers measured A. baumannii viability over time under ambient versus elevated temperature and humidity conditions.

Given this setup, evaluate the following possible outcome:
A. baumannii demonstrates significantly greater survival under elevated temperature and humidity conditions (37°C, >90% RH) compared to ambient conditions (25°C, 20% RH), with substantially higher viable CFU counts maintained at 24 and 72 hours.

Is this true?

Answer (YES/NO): YES